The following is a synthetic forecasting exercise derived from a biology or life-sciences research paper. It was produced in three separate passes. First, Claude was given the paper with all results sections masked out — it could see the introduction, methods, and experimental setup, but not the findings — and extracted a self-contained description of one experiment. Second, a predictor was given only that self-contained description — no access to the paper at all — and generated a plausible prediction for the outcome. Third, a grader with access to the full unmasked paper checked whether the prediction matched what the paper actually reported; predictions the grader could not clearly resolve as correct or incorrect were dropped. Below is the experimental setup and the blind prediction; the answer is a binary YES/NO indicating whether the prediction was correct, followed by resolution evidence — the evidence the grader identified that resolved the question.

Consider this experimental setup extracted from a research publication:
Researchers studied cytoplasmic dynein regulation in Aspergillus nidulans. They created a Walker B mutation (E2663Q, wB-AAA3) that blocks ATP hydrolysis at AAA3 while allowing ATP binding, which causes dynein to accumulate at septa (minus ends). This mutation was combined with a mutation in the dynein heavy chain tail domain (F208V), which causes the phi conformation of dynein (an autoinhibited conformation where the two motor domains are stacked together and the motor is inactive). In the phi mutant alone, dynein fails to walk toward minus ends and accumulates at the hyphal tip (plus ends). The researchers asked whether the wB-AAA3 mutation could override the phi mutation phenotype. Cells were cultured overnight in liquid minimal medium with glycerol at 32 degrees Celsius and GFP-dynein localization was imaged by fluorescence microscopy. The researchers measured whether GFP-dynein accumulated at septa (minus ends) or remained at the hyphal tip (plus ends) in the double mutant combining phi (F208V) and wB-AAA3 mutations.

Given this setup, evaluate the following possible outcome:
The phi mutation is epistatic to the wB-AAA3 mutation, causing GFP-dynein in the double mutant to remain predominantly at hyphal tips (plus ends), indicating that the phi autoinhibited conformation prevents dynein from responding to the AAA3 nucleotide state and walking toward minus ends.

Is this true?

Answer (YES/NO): YES